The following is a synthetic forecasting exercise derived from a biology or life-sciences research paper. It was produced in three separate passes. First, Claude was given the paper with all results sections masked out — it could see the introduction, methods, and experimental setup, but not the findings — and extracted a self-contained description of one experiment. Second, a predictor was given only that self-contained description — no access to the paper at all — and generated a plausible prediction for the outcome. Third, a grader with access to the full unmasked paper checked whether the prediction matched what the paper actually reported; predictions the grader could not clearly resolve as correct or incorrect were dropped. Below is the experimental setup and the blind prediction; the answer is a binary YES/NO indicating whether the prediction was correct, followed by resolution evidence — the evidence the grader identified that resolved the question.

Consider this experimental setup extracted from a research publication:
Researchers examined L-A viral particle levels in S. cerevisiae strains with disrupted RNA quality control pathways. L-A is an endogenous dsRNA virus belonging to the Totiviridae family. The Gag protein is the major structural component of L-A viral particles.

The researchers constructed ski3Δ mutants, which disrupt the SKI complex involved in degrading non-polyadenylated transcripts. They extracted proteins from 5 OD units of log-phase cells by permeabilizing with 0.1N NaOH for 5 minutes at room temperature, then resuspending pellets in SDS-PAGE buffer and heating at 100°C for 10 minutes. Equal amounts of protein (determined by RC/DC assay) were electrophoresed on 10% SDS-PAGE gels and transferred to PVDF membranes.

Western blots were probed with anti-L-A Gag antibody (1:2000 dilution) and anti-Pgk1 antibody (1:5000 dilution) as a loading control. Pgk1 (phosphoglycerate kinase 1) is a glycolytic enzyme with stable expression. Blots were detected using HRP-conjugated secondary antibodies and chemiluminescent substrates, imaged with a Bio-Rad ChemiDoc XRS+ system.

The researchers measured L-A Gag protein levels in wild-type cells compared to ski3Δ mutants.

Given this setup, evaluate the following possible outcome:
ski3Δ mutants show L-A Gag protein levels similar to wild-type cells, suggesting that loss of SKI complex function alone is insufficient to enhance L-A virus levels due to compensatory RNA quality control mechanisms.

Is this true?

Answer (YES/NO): NO